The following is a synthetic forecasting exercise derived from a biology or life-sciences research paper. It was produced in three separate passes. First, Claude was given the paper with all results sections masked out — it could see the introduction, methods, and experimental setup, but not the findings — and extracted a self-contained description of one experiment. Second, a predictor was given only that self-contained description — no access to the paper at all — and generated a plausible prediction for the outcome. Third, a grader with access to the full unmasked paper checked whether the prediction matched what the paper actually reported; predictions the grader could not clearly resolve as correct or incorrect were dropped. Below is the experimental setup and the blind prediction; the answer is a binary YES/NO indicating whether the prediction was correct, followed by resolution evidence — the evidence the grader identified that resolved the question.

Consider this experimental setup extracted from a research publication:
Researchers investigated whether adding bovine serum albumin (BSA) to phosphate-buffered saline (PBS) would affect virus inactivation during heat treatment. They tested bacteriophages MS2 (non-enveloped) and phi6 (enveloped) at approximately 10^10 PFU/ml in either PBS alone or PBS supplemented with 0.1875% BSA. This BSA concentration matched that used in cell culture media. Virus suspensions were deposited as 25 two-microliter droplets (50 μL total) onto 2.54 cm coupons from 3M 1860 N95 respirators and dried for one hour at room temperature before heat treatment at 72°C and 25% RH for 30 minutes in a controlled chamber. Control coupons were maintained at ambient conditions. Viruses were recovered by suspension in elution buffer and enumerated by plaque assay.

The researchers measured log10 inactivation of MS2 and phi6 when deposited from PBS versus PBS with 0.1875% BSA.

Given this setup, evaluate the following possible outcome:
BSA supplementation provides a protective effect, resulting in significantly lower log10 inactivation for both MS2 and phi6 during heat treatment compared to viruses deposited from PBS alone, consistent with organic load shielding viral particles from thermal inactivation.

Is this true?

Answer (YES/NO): NO